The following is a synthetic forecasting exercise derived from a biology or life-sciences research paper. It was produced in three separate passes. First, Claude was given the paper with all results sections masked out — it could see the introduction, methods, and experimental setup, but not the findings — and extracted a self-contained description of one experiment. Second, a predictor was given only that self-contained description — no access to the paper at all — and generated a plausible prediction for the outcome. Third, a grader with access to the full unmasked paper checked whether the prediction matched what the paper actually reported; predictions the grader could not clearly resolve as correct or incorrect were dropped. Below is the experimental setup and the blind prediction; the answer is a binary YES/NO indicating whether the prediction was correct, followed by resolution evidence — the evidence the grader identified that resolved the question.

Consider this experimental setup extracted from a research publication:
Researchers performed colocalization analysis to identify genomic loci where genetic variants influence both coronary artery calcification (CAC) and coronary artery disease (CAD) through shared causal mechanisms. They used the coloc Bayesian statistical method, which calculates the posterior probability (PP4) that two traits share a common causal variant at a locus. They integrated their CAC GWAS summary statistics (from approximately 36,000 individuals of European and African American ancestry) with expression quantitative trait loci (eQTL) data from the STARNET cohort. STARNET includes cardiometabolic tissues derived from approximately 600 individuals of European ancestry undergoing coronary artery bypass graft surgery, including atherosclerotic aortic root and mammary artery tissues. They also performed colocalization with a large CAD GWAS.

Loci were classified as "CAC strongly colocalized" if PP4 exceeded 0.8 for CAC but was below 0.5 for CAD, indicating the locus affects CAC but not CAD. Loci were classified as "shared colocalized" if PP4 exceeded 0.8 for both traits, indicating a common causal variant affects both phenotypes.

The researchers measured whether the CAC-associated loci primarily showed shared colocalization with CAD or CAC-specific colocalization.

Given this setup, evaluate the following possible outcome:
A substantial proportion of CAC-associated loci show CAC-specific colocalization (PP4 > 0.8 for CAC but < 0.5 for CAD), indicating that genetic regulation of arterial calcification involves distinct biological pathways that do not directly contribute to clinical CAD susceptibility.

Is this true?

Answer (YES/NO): NO